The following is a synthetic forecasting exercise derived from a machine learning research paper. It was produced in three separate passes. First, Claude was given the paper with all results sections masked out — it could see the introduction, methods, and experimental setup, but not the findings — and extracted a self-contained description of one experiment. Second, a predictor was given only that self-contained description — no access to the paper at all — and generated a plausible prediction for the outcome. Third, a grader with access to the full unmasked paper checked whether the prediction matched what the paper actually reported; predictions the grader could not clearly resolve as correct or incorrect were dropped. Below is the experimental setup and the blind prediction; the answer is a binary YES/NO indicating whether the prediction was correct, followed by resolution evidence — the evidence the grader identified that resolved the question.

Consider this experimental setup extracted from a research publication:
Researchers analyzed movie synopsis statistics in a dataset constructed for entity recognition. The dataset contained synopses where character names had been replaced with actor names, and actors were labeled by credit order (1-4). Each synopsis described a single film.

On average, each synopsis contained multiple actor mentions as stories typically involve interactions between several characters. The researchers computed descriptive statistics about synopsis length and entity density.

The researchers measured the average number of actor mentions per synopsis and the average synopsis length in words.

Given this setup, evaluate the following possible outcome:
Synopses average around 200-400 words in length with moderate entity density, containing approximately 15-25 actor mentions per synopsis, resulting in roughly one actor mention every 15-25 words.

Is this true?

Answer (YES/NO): NO